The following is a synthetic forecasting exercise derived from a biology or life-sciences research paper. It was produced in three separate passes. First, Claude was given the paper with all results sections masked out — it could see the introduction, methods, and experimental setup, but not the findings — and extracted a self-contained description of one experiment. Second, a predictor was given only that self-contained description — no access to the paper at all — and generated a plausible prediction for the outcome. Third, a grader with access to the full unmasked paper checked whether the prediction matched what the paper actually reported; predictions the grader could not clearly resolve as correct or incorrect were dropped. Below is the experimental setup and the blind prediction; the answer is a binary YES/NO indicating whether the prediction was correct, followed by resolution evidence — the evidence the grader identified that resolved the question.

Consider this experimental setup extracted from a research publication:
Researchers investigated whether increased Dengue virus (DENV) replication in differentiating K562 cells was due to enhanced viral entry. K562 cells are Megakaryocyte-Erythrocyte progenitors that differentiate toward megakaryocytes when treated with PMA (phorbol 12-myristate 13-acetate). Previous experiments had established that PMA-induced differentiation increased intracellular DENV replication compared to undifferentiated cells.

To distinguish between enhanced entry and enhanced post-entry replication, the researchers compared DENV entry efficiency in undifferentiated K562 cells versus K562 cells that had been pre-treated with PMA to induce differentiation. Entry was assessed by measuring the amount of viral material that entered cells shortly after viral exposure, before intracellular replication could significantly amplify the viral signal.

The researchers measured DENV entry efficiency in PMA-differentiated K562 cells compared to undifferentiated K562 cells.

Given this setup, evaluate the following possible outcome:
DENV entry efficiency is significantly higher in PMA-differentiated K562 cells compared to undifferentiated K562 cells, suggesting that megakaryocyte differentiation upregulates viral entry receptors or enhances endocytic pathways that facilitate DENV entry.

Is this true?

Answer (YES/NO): NO